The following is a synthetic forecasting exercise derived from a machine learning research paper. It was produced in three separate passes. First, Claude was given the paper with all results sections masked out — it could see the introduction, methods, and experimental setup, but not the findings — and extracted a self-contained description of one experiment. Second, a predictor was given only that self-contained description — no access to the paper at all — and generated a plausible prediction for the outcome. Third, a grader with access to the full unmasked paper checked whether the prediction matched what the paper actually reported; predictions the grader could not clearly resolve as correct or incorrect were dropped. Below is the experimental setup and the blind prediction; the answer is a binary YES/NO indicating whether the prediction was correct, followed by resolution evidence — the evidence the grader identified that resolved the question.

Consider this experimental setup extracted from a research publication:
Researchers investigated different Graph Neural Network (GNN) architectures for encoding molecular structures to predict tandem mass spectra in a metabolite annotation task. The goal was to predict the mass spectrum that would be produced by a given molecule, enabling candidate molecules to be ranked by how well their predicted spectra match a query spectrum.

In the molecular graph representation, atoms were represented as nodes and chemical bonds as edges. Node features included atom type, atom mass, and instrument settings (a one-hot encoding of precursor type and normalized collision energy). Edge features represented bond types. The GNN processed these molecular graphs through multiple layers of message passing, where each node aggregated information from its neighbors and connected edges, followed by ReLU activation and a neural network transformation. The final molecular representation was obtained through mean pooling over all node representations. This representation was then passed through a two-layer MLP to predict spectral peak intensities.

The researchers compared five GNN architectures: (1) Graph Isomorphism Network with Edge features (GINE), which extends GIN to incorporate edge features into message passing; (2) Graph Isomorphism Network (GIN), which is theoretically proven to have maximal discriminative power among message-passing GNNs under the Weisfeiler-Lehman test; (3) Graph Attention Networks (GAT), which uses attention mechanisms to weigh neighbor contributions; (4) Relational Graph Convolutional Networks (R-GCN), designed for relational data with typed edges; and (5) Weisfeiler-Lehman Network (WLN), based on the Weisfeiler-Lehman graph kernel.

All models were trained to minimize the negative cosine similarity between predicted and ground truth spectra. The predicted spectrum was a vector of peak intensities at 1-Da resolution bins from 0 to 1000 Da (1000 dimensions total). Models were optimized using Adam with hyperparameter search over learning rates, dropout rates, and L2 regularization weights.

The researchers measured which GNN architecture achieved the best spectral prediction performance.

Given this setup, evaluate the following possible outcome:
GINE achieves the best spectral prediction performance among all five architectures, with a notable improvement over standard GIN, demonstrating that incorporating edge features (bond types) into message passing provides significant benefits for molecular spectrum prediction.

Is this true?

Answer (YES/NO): NO